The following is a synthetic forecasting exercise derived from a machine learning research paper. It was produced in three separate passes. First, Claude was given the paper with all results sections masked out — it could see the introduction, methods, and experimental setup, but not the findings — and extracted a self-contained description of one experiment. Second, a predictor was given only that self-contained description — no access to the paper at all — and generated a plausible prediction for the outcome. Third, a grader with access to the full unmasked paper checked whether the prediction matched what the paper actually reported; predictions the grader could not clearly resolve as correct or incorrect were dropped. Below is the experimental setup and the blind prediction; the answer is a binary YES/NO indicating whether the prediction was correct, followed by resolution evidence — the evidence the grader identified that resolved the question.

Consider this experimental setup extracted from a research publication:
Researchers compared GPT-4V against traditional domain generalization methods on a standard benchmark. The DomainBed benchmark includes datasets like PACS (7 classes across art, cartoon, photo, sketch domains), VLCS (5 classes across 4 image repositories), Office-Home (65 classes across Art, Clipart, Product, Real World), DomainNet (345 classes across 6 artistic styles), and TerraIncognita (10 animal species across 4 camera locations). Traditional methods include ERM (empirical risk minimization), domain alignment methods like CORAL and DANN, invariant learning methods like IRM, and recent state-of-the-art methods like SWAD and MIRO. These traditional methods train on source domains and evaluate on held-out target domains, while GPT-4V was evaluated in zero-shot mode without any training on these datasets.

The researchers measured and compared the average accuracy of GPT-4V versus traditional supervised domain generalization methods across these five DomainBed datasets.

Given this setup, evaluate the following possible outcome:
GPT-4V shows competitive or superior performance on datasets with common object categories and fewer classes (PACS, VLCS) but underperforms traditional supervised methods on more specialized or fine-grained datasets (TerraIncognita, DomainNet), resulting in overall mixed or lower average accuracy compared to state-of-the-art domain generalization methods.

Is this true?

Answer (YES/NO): NO